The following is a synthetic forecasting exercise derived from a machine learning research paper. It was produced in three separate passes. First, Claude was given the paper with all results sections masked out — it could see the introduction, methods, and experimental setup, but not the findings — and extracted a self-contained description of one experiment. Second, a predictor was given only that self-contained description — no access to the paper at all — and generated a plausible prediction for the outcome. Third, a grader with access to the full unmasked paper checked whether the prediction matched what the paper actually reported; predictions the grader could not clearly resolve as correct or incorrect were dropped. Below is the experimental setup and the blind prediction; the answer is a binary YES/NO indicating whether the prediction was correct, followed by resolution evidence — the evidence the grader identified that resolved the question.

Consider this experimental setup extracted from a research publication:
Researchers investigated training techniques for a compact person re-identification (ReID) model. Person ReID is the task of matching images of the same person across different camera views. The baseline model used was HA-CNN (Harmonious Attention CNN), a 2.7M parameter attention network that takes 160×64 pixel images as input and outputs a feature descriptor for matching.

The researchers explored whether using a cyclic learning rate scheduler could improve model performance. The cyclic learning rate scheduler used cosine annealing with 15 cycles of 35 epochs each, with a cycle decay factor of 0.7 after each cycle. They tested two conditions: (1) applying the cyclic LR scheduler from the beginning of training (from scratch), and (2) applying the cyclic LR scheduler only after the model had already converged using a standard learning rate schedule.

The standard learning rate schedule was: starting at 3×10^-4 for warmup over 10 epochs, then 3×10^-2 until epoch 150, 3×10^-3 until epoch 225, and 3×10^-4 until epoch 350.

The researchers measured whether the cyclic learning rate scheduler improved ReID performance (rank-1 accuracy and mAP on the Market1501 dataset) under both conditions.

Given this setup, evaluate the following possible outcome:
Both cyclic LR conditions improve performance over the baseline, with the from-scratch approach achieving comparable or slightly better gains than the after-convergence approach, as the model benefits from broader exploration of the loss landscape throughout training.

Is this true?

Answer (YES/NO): NO